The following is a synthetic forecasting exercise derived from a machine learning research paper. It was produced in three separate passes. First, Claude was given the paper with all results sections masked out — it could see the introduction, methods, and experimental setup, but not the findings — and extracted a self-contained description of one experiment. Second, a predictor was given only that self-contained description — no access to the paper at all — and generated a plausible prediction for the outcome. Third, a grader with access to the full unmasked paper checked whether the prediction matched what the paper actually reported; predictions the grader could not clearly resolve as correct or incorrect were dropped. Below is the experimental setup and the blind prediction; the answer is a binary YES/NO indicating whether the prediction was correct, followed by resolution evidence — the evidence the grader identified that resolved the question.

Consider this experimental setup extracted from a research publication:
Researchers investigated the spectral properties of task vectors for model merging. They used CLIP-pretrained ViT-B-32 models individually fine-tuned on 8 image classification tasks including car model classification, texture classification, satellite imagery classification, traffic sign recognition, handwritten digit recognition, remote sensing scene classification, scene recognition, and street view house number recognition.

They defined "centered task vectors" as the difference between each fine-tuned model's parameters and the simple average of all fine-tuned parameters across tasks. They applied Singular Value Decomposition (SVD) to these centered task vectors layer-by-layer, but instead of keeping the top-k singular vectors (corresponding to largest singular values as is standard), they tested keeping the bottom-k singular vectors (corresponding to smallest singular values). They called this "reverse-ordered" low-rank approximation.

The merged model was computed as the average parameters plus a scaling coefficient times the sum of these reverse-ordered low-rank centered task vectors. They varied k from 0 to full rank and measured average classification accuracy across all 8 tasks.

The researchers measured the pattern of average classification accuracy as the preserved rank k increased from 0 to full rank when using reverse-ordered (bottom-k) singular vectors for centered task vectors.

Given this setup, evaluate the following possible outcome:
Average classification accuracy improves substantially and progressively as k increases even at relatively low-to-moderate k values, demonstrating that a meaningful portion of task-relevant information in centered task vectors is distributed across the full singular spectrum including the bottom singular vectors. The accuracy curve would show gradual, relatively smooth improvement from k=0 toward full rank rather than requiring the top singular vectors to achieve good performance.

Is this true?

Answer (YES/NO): NO